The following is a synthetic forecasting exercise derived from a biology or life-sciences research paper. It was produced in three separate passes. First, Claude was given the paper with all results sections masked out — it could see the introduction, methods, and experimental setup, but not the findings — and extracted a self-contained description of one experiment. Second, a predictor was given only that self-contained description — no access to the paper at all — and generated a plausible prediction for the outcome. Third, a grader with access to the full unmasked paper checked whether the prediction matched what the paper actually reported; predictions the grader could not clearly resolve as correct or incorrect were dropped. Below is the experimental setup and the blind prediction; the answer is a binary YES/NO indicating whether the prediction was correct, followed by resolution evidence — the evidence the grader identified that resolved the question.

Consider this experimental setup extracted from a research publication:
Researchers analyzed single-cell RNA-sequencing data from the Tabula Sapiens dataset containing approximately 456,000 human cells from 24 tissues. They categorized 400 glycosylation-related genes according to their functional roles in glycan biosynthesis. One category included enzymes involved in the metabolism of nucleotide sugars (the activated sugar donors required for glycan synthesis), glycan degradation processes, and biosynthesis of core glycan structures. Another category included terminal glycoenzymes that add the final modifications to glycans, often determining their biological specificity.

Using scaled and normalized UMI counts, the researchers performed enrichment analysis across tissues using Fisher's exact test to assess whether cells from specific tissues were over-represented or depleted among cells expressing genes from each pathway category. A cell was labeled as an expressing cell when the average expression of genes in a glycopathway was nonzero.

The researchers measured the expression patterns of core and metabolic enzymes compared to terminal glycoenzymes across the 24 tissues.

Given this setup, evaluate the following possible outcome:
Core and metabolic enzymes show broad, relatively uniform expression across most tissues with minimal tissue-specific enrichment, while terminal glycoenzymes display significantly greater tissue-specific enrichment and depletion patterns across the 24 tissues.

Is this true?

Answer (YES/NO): YES